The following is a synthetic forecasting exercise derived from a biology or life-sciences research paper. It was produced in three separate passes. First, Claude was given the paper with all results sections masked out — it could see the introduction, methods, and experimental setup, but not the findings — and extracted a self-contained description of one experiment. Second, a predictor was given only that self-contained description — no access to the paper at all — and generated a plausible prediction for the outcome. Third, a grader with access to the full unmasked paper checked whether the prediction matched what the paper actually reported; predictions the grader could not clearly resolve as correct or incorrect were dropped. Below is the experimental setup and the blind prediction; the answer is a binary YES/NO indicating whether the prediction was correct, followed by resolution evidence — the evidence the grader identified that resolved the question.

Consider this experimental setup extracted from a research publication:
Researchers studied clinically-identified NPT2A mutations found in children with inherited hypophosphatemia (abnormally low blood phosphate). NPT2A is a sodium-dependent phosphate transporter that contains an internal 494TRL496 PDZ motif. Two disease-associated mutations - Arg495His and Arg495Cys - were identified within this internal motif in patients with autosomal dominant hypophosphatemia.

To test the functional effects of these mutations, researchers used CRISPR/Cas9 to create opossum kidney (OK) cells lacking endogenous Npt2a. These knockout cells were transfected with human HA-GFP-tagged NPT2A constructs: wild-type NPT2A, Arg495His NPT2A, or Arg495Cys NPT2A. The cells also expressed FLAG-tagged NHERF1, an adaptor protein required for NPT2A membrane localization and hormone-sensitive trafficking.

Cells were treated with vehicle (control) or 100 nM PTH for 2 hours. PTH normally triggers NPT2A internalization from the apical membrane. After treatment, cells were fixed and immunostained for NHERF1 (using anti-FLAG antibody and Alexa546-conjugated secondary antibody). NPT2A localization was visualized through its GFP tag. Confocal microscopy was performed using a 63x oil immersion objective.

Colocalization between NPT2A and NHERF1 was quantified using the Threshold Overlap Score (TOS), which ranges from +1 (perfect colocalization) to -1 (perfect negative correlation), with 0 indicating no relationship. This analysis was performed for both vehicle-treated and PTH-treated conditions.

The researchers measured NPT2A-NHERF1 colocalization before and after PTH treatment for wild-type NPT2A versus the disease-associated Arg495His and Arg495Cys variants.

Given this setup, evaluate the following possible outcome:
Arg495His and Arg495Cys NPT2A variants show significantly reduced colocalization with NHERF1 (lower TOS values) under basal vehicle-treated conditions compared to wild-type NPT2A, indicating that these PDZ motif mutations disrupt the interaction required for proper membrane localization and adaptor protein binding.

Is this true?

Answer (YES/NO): NO